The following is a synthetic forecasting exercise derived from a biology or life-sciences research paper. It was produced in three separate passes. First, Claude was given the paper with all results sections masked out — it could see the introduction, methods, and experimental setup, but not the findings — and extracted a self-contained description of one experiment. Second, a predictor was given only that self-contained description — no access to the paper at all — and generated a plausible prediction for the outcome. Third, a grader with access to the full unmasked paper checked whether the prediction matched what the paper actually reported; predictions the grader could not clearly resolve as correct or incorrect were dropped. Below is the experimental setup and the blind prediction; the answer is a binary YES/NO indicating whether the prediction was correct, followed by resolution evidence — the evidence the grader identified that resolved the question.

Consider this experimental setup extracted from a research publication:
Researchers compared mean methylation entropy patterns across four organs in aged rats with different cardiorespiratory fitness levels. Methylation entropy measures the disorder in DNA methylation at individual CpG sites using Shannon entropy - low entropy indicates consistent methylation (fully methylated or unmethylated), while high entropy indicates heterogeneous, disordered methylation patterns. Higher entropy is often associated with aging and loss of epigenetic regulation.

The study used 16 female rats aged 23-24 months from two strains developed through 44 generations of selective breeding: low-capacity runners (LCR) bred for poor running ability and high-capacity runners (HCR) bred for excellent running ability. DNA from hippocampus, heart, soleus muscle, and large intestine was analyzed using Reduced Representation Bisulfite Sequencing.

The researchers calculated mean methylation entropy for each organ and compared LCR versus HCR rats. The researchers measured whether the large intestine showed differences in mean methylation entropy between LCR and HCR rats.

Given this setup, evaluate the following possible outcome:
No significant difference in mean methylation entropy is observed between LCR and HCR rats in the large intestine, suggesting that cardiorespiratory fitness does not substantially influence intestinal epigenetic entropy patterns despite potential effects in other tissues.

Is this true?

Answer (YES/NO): NO